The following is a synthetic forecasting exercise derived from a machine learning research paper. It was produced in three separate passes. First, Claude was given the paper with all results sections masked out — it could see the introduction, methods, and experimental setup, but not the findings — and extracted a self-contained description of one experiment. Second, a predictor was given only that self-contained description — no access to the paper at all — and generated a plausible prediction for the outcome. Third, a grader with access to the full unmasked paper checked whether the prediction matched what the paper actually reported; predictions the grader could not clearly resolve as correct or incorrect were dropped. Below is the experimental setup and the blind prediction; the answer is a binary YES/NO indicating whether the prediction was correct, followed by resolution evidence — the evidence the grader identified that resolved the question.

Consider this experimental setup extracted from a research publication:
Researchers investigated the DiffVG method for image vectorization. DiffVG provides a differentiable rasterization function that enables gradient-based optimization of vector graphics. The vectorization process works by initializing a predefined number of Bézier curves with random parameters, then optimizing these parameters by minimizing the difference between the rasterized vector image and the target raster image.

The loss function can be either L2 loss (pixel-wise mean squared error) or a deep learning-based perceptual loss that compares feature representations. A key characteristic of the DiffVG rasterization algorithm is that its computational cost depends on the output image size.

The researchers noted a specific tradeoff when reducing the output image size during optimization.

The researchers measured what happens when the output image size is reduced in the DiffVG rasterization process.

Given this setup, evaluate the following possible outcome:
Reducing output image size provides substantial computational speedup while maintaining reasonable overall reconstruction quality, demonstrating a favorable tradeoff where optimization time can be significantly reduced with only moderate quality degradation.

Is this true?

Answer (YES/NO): NO